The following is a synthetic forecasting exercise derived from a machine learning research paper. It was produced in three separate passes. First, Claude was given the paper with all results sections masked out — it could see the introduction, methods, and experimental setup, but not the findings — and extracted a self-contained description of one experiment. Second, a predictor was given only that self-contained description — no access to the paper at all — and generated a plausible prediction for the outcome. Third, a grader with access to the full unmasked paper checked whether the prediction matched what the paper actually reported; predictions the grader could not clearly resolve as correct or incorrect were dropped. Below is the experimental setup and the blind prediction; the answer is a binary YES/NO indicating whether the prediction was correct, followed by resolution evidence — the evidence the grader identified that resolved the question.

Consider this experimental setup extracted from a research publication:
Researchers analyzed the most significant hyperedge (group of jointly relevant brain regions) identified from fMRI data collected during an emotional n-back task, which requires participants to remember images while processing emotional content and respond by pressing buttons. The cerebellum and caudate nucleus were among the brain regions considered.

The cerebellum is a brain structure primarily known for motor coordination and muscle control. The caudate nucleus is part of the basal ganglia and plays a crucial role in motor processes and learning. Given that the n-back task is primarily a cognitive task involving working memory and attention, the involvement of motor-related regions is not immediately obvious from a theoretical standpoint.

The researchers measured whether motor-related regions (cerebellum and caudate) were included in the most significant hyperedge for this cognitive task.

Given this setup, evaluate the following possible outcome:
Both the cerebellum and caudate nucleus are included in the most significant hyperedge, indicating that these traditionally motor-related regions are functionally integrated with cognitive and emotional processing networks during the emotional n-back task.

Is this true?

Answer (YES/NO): YES